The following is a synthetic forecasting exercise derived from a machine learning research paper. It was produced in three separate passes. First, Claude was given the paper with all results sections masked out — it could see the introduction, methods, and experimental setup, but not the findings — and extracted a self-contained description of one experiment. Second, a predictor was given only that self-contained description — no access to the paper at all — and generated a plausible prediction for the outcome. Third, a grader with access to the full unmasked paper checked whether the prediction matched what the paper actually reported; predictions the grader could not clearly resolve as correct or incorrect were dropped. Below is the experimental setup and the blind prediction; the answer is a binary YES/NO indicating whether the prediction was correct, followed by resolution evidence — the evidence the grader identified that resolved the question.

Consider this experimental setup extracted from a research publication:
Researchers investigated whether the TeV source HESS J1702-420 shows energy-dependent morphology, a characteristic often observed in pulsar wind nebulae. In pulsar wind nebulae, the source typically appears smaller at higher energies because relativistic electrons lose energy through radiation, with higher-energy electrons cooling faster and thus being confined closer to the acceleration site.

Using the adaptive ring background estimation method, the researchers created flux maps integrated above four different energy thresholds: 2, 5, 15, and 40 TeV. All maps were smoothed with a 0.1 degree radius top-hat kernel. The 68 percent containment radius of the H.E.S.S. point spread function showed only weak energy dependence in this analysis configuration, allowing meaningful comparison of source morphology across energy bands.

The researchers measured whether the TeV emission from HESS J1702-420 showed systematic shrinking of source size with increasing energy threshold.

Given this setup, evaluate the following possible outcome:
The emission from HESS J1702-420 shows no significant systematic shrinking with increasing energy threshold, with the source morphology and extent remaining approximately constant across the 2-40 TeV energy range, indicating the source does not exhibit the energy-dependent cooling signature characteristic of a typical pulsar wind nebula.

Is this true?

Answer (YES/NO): NO